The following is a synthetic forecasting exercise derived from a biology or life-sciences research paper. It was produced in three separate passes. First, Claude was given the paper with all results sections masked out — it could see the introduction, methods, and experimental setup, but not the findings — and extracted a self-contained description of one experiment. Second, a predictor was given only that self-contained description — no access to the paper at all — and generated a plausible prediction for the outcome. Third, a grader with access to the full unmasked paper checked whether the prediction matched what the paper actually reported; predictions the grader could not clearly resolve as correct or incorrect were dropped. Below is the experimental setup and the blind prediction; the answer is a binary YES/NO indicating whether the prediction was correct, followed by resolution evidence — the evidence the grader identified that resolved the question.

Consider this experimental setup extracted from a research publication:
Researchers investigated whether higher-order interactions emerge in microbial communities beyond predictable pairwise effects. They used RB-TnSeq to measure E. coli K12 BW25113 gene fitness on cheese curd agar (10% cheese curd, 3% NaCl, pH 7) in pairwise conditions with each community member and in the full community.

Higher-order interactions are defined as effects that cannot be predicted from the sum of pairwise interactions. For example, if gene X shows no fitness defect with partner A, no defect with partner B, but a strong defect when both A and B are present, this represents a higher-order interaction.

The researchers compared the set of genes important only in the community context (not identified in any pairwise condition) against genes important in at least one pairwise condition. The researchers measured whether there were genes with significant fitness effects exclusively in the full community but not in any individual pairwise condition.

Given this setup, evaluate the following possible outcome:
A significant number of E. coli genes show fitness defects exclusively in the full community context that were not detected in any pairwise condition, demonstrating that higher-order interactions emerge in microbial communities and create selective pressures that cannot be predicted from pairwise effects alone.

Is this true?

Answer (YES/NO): NO